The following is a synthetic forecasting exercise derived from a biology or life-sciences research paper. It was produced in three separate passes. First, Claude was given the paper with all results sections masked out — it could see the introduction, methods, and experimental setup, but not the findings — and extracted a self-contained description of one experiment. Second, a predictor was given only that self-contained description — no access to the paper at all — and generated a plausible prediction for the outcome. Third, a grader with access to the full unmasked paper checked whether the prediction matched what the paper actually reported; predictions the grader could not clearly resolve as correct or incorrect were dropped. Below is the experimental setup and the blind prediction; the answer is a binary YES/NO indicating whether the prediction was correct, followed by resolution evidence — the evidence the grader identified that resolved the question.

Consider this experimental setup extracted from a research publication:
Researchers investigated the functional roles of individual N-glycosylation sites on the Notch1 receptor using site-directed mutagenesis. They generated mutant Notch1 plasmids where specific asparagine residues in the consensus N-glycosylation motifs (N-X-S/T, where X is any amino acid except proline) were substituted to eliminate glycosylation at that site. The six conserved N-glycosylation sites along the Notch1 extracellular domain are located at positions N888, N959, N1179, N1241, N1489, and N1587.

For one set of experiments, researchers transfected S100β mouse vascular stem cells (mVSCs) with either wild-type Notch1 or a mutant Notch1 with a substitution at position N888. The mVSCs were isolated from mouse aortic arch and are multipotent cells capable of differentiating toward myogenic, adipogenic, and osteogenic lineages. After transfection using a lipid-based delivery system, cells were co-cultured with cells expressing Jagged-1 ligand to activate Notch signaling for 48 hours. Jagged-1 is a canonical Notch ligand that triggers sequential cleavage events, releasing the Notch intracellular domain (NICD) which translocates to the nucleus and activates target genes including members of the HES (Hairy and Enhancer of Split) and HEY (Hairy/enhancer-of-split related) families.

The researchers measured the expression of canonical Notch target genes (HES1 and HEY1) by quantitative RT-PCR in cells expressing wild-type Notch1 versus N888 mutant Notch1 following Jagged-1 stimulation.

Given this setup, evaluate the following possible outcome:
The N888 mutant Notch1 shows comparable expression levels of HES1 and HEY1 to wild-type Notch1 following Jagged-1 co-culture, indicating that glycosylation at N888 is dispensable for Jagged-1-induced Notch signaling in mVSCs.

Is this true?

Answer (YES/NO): NO